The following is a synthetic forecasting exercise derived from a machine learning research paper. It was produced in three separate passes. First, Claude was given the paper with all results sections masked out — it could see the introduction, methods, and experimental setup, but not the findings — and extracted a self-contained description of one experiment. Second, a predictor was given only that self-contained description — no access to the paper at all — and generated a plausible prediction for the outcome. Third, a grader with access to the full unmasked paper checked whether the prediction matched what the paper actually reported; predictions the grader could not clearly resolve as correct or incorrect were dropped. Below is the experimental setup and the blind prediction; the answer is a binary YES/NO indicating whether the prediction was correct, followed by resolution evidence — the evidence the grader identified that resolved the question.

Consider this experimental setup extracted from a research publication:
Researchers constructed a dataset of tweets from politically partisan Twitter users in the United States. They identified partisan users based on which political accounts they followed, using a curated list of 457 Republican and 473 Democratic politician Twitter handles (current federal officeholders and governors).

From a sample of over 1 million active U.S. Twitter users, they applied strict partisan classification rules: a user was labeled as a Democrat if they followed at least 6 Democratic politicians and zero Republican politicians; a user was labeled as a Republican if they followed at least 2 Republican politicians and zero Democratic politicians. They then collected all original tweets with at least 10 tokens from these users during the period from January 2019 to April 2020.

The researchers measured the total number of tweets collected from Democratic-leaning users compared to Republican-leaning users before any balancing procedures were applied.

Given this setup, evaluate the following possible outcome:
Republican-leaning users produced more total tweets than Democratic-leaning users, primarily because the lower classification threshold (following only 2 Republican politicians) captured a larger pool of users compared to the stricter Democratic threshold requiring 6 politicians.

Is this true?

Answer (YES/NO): NO